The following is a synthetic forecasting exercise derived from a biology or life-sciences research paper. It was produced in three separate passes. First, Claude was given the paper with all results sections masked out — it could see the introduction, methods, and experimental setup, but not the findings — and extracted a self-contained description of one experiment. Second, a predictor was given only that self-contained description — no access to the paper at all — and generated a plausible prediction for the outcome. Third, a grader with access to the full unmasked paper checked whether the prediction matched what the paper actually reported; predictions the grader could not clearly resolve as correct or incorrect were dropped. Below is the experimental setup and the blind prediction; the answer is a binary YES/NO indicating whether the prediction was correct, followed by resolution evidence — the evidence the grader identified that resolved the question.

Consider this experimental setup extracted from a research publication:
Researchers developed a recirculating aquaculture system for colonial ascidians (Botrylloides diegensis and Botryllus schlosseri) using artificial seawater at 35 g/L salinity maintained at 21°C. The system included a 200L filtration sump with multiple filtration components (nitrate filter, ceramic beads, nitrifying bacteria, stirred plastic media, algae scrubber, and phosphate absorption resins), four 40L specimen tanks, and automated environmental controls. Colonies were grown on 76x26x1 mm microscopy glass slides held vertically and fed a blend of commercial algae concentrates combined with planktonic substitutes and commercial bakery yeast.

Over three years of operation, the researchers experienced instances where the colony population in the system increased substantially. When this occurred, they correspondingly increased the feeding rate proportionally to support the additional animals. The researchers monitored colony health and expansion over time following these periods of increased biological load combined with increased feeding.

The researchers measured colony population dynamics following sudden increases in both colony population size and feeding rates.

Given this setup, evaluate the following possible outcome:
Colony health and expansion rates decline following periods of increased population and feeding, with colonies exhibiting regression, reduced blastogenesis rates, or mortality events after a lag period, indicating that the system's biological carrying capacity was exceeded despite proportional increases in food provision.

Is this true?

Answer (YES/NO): YES